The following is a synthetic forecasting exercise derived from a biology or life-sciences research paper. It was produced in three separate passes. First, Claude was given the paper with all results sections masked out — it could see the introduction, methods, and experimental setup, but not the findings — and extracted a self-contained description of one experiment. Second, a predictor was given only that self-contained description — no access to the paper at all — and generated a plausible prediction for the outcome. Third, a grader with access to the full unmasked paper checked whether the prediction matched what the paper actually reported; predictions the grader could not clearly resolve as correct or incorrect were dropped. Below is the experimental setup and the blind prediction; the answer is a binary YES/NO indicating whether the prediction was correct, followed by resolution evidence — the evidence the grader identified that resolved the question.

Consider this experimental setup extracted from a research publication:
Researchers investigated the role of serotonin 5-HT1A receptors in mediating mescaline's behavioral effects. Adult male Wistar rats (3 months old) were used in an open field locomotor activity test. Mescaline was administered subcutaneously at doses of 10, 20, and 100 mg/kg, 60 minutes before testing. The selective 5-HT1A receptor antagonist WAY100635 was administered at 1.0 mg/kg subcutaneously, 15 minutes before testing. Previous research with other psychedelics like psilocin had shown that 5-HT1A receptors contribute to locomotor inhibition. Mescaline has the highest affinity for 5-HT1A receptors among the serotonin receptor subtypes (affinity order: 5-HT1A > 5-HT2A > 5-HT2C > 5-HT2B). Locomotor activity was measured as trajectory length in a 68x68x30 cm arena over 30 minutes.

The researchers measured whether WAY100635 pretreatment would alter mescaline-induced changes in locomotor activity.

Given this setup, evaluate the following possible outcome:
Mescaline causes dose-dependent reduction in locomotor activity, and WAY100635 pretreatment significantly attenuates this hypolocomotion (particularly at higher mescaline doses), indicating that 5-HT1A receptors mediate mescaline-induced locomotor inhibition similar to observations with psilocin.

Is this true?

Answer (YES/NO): NO